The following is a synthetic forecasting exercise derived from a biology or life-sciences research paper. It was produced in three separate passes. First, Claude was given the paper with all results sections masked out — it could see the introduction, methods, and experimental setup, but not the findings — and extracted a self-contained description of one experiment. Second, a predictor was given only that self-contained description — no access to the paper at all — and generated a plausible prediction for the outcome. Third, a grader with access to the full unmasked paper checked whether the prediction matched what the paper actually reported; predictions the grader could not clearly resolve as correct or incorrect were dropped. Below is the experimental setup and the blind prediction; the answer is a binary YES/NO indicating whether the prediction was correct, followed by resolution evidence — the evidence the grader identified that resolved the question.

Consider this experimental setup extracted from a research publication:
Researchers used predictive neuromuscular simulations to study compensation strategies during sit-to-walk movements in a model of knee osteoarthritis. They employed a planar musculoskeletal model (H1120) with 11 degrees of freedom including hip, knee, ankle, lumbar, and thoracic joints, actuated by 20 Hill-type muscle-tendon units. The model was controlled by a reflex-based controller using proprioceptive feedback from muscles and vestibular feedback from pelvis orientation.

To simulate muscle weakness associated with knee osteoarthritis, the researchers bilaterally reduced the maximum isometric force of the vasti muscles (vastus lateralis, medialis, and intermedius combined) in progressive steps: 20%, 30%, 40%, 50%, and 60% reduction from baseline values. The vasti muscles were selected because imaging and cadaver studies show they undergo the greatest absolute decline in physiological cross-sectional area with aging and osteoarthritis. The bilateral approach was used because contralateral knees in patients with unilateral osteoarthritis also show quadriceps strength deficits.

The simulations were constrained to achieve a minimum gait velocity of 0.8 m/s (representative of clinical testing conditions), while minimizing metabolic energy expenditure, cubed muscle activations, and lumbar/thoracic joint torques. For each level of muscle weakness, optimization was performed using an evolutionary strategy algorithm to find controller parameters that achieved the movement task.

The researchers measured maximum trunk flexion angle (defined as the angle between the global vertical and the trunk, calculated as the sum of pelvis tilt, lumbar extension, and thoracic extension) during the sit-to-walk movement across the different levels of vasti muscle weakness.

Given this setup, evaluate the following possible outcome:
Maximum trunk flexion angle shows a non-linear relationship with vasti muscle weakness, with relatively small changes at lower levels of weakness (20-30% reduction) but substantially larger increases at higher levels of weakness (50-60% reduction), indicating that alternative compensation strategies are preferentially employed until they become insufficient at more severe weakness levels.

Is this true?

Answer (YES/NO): NO